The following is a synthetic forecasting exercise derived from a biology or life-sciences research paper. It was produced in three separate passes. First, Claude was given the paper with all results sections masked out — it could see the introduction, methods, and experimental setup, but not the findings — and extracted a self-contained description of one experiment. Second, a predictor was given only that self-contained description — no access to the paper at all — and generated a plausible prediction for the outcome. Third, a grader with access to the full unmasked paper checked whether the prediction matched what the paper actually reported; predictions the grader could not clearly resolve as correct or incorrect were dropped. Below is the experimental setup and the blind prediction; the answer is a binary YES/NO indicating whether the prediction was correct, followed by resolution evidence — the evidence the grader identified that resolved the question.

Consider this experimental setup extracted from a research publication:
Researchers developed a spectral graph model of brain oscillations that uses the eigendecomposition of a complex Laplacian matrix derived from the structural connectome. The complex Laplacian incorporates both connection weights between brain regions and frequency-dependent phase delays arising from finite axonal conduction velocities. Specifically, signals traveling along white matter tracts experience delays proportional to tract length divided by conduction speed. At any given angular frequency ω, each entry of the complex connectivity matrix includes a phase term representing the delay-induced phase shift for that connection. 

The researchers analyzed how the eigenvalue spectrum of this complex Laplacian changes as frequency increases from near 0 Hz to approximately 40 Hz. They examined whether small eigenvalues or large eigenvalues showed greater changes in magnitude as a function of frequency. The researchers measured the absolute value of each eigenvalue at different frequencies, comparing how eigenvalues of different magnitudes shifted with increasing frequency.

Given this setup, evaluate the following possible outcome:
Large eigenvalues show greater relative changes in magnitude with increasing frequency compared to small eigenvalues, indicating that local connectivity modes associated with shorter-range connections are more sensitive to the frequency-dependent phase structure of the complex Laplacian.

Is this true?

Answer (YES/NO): NO